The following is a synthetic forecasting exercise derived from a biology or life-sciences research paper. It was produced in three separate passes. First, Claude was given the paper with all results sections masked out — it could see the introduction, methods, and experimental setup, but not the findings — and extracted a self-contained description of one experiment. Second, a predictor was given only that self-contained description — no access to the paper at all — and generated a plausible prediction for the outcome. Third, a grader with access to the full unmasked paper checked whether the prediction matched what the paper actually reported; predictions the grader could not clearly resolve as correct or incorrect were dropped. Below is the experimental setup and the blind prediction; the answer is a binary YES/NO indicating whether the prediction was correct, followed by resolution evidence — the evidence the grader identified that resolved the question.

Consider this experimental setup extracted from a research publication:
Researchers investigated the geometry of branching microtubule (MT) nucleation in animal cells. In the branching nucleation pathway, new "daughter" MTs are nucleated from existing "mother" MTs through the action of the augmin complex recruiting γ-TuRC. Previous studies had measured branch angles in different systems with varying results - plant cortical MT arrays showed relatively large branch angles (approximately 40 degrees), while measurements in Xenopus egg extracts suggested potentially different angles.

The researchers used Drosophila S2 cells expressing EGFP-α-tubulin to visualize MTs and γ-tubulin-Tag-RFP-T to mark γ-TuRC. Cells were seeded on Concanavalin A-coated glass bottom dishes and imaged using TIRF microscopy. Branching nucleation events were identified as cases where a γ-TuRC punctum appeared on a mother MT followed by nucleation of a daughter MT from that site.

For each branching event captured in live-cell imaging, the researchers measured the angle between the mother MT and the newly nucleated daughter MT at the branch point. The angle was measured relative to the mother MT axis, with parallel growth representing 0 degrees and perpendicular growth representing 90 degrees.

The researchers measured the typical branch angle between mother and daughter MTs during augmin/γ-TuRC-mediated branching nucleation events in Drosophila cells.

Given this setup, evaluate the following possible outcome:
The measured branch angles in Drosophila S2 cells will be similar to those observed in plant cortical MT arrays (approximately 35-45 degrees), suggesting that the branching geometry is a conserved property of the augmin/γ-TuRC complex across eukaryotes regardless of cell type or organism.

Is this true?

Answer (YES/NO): YES